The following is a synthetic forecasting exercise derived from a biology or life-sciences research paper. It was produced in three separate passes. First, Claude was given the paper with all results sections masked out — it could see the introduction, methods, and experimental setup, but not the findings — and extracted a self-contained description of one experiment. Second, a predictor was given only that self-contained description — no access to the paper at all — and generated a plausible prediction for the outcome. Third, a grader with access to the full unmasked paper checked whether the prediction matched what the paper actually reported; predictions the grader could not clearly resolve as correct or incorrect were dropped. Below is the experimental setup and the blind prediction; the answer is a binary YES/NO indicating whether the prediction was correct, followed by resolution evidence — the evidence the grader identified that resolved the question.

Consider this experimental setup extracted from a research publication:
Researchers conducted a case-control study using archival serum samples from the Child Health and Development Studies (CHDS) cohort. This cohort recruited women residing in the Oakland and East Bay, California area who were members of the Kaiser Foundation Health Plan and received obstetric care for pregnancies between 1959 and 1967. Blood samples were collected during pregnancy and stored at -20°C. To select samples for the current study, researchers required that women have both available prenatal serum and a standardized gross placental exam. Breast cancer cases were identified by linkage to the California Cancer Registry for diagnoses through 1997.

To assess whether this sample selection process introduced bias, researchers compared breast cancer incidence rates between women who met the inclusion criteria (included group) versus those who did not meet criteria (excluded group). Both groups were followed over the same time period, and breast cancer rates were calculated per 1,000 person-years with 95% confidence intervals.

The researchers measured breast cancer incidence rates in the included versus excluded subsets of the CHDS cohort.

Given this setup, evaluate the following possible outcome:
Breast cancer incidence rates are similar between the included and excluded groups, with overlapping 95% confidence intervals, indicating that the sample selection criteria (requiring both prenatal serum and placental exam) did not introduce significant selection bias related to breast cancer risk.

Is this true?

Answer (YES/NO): YES